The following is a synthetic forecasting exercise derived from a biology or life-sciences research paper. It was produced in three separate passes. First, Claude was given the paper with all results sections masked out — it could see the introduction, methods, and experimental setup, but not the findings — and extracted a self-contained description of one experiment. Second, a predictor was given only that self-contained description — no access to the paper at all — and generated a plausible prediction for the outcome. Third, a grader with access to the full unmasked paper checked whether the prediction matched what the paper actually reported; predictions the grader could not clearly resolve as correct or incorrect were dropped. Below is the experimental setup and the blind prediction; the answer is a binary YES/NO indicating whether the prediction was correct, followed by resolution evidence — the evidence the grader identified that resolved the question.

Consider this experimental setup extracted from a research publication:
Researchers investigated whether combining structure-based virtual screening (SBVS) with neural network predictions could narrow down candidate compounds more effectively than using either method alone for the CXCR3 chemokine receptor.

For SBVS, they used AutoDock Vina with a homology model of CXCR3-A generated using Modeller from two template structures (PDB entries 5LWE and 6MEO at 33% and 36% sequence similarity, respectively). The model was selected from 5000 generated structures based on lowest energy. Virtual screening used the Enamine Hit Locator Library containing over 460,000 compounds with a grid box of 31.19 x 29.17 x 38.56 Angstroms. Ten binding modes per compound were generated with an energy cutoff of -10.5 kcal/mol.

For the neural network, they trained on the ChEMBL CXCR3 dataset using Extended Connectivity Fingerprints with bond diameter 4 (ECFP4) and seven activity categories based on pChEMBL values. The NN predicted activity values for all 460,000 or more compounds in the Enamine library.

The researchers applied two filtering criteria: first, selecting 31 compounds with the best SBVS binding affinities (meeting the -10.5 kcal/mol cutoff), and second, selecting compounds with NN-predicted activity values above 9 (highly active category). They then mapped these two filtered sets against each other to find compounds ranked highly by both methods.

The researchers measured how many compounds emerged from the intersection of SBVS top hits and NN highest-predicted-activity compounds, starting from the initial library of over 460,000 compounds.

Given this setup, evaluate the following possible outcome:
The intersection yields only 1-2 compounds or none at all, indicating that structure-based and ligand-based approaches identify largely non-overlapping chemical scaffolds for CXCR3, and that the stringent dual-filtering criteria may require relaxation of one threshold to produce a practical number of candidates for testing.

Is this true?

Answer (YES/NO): NO